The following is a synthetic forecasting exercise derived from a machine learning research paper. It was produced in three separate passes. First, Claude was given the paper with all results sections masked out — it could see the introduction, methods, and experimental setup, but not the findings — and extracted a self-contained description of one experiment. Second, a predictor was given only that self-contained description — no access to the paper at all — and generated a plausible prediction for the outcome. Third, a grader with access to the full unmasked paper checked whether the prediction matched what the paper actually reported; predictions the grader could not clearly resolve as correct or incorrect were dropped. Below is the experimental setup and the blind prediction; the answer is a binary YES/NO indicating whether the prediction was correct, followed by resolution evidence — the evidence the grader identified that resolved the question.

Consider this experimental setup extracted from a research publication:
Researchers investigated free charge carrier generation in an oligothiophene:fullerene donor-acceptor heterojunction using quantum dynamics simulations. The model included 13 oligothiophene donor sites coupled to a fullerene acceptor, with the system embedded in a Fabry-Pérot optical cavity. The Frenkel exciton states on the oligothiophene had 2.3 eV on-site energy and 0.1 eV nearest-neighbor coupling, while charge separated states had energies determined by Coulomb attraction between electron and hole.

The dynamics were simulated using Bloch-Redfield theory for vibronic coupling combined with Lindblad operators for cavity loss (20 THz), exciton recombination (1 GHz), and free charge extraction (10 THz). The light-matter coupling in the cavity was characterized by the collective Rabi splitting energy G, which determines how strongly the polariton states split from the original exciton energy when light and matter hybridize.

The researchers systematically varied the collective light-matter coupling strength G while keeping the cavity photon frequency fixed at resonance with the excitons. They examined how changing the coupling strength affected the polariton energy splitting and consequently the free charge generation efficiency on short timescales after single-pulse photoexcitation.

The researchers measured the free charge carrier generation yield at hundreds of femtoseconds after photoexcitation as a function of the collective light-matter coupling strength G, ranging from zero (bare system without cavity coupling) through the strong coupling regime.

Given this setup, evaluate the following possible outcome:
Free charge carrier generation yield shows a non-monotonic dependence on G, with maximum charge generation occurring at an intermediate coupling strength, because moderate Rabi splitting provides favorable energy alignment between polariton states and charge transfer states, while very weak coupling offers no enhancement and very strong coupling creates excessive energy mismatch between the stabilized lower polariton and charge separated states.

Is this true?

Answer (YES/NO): YES